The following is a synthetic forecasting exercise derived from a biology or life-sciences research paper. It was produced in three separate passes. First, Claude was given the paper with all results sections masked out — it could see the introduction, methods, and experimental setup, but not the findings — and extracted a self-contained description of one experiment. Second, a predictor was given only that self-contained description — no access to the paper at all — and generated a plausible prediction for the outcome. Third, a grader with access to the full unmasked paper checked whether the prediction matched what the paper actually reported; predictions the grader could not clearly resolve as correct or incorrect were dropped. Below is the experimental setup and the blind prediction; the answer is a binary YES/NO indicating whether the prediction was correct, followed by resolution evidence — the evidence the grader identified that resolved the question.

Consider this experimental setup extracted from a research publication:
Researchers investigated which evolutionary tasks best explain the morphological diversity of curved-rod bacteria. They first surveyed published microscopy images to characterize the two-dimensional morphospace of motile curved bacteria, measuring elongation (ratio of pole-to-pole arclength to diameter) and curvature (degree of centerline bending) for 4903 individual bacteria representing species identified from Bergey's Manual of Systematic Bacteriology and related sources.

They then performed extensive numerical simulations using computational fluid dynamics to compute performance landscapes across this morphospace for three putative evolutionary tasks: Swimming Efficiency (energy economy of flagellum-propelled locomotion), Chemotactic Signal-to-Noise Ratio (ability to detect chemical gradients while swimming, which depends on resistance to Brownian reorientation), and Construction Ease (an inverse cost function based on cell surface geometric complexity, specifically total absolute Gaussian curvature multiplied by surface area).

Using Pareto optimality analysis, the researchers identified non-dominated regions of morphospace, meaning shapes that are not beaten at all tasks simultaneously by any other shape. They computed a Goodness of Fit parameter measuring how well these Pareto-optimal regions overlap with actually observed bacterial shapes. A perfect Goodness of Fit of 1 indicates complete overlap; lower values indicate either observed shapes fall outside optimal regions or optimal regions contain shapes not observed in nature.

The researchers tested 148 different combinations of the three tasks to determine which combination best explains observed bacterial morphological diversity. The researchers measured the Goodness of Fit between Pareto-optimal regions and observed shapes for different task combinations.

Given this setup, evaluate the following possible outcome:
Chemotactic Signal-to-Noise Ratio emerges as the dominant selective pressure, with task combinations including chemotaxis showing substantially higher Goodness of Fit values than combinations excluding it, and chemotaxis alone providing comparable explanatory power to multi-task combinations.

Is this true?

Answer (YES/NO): NO